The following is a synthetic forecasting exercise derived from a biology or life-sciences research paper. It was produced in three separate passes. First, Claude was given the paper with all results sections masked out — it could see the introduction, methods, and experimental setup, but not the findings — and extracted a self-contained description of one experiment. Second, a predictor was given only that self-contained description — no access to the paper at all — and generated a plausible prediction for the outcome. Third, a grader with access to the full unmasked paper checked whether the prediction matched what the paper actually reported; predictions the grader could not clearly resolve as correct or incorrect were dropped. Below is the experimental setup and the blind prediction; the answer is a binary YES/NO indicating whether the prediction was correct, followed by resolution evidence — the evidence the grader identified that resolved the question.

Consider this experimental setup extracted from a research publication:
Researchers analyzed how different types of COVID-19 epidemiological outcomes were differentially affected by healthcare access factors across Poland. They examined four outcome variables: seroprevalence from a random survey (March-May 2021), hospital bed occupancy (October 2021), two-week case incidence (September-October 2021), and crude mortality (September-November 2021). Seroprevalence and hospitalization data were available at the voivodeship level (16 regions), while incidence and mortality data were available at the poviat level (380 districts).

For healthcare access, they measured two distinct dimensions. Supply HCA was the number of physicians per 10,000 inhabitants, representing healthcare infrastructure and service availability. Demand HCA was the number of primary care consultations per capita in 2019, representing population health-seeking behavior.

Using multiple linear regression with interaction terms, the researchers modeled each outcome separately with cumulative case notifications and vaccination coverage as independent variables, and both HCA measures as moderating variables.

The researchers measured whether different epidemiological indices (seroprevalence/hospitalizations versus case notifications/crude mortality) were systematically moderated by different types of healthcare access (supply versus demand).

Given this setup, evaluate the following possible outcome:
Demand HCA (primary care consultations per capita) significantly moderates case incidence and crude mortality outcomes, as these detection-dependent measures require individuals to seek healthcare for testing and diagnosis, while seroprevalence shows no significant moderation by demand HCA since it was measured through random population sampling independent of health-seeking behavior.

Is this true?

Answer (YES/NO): YES